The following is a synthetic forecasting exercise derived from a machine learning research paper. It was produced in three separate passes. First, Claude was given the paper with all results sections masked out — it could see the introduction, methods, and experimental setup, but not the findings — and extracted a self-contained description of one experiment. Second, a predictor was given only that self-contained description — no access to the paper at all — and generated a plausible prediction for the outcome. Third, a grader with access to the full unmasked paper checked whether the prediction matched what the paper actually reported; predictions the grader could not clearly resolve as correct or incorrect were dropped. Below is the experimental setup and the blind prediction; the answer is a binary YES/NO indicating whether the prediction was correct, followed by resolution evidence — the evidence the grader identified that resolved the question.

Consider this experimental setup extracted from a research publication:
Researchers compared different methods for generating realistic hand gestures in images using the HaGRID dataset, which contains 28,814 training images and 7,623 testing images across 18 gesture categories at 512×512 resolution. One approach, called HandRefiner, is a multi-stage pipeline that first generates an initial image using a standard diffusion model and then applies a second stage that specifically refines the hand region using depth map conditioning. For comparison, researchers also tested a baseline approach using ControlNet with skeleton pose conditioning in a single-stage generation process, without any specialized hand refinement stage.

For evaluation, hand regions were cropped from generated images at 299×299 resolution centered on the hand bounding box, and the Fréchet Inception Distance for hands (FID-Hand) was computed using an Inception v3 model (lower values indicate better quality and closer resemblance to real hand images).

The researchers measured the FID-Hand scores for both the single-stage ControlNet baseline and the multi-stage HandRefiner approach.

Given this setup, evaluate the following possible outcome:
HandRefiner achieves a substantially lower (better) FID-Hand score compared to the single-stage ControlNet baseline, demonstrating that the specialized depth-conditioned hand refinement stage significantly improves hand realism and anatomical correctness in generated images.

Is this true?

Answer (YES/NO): NO